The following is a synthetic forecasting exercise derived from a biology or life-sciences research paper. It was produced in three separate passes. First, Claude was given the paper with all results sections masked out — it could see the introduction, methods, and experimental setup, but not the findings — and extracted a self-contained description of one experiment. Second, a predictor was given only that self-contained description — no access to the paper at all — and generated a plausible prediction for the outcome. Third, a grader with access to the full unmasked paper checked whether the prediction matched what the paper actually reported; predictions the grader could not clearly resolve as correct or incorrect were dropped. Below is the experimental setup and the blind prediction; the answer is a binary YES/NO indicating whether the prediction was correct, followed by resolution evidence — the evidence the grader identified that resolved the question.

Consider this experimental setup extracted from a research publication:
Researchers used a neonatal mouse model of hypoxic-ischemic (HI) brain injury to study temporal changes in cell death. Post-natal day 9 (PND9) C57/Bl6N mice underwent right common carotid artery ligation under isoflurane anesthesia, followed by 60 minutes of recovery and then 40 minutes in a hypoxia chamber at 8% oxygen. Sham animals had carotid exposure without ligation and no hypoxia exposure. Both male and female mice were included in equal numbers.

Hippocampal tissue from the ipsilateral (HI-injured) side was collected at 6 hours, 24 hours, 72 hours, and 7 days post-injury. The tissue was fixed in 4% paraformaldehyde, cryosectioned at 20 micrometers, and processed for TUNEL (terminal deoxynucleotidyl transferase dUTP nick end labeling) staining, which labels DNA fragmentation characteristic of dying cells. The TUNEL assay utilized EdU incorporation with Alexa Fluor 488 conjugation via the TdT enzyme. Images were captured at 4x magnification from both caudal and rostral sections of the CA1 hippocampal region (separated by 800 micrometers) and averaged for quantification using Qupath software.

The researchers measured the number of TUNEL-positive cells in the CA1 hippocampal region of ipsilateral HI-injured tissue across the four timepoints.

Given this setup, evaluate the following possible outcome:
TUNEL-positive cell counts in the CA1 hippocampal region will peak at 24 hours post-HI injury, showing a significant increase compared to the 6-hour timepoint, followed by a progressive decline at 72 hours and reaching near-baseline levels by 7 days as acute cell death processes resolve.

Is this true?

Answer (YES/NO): YES